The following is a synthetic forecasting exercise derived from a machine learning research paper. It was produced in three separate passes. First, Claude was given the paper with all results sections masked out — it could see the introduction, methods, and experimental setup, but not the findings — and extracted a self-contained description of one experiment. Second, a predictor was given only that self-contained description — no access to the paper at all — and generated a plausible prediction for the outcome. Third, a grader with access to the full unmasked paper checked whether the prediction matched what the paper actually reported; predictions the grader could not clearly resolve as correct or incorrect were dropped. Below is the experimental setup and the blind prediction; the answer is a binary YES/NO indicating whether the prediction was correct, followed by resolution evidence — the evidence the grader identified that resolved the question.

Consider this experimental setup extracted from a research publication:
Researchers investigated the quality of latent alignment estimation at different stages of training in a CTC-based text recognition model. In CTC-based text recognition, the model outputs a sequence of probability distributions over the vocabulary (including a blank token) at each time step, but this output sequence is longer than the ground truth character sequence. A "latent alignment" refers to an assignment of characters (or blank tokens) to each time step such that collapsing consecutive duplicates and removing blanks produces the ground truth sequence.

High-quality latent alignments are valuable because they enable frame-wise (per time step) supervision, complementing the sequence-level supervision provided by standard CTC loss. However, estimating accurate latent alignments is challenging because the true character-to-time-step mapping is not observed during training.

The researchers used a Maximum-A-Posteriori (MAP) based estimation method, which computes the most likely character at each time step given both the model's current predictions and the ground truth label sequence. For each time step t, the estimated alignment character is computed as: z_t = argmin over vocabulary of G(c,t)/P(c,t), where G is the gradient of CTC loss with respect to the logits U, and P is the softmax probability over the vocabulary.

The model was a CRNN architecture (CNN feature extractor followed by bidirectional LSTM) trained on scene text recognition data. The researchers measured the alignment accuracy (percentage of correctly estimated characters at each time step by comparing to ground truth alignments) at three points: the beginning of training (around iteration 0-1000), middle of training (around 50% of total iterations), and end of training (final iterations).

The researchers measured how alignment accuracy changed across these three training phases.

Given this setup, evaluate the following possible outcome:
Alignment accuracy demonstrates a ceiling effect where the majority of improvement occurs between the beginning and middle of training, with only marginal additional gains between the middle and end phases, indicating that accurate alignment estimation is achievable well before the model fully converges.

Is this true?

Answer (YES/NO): NO